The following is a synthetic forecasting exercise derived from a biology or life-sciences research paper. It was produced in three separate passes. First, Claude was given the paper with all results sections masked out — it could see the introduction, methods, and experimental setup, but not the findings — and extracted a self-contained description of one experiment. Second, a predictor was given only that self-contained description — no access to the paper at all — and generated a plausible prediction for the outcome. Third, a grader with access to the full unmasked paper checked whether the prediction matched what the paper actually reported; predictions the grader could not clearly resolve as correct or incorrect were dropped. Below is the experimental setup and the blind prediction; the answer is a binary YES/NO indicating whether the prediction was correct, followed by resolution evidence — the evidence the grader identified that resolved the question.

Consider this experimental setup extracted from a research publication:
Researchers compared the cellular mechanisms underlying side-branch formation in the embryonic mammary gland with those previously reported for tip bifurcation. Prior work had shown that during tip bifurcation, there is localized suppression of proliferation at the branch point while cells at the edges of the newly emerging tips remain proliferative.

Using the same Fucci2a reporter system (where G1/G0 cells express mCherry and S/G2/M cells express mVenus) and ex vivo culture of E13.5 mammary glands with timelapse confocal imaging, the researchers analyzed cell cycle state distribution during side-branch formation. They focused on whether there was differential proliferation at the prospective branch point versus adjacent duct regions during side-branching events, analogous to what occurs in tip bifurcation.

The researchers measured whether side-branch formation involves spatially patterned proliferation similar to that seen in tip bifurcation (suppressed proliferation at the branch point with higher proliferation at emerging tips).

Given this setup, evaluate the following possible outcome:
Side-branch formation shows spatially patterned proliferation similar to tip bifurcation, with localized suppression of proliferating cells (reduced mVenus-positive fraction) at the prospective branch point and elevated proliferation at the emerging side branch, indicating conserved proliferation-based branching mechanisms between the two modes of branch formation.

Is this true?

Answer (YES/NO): NO